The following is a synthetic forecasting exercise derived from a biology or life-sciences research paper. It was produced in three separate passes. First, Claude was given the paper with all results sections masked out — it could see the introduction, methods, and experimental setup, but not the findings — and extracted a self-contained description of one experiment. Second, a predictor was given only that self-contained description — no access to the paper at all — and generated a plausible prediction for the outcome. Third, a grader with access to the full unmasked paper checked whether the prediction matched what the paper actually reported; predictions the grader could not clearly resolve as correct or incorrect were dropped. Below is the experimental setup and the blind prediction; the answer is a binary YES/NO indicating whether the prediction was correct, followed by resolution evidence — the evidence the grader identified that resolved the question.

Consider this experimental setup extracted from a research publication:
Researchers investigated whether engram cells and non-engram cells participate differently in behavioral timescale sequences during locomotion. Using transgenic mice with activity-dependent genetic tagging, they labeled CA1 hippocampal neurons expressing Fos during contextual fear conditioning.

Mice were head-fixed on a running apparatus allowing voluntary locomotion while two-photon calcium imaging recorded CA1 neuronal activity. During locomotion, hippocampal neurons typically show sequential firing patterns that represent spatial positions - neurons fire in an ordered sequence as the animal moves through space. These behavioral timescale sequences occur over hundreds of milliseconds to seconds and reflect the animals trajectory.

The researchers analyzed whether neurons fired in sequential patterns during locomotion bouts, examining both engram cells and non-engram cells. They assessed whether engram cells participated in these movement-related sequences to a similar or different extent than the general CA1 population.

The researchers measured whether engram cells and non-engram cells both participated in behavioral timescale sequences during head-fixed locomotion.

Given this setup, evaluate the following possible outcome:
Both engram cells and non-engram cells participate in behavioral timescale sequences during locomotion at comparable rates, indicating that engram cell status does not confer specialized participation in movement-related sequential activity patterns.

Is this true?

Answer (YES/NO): NO